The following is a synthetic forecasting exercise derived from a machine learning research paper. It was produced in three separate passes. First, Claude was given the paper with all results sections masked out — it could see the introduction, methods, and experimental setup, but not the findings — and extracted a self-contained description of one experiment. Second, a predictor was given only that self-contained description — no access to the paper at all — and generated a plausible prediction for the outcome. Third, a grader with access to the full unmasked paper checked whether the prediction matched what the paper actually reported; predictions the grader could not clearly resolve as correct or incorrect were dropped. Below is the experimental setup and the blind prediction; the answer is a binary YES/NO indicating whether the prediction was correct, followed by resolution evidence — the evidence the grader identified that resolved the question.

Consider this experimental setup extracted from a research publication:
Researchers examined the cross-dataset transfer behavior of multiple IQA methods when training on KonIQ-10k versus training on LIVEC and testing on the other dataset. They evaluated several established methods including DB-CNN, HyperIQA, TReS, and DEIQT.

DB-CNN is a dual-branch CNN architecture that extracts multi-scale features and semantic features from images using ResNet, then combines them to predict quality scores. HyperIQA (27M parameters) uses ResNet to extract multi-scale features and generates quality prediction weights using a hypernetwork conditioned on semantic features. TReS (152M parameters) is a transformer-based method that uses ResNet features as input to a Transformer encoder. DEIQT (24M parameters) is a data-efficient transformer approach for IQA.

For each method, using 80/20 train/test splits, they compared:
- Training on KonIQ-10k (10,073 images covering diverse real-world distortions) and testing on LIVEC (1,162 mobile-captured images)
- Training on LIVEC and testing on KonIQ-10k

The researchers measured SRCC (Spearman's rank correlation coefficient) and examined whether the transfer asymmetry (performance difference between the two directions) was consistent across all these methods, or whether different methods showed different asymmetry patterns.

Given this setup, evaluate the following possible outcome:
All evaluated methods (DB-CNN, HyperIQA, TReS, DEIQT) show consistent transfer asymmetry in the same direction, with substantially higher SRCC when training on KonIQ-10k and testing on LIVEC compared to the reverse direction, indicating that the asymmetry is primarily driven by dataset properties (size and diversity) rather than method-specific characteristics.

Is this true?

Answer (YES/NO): NO